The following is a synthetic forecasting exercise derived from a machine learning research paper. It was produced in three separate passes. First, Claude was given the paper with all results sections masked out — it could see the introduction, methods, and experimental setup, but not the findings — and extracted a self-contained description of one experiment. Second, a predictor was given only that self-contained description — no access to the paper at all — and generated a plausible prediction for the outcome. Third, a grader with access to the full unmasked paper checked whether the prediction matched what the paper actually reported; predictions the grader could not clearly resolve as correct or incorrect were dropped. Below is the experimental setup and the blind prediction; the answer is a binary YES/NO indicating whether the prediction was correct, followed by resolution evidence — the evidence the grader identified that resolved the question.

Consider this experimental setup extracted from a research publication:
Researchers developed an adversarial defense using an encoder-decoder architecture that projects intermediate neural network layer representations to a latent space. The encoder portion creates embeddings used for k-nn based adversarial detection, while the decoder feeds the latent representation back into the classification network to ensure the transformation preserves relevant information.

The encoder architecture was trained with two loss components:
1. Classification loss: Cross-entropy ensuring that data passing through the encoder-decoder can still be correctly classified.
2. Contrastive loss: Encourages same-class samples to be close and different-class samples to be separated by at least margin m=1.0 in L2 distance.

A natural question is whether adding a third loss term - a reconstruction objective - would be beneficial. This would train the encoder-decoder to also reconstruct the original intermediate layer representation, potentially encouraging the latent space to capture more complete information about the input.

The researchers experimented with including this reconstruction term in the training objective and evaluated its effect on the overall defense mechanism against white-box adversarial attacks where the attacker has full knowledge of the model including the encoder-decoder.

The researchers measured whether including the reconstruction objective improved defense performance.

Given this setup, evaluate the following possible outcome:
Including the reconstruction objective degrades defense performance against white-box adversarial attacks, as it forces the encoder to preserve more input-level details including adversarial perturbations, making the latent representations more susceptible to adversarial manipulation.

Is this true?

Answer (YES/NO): NO